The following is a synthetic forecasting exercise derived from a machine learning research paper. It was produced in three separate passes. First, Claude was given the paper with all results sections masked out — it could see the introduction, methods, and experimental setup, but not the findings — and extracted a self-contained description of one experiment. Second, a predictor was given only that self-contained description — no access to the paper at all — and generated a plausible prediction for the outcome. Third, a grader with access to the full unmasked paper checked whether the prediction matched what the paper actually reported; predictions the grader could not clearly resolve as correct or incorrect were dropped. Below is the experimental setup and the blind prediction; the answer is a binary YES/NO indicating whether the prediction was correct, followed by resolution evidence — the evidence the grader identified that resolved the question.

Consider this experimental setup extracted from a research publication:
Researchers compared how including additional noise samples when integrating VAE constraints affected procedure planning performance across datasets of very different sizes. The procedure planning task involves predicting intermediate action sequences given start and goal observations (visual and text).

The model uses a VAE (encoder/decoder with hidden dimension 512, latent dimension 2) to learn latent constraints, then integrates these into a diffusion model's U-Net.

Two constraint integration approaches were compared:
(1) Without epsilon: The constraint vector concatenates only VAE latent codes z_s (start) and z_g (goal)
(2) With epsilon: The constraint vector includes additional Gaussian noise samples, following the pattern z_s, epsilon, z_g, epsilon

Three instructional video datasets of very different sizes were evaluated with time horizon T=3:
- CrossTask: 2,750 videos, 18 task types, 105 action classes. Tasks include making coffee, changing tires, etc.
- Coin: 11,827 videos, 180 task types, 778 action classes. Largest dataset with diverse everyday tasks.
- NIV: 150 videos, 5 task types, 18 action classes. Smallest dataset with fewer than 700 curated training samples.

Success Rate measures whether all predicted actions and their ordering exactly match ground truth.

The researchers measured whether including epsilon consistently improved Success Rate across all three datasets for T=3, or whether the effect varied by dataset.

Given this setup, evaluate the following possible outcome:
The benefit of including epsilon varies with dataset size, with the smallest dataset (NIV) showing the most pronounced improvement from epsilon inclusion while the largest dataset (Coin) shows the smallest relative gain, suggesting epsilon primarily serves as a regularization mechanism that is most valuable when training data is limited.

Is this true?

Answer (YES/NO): NO